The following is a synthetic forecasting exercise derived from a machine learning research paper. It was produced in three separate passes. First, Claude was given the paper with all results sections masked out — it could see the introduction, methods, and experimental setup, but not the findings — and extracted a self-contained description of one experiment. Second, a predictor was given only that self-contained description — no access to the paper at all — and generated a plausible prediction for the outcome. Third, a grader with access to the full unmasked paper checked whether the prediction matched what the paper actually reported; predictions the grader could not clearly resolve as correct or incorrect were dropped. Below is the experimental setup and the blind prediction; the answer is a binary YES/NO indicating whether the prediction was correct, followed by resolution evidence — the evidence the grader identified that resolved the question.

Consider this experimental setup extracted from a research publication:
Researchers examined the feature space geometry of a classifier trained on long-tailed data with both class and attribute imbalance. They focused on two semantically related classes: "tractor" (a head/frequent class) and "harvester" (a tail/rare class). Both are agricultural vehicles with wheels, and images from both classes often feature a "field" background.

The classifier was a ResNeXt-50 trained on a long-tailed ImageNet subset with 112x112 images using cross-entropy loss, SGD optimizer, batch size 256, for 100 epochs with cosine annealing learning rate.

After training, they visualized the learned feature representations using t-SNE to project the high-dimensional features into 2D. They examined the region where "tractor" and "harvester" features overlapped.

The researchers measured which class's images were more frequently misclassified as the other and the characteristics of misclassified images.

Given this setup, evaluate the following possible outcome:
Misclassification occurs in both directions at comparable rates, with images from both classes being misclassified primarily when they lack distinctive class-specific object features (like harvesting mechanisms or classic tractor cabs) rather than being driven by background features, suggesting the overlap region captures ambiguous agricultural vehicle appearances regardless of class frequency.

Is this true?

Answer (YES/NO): NO